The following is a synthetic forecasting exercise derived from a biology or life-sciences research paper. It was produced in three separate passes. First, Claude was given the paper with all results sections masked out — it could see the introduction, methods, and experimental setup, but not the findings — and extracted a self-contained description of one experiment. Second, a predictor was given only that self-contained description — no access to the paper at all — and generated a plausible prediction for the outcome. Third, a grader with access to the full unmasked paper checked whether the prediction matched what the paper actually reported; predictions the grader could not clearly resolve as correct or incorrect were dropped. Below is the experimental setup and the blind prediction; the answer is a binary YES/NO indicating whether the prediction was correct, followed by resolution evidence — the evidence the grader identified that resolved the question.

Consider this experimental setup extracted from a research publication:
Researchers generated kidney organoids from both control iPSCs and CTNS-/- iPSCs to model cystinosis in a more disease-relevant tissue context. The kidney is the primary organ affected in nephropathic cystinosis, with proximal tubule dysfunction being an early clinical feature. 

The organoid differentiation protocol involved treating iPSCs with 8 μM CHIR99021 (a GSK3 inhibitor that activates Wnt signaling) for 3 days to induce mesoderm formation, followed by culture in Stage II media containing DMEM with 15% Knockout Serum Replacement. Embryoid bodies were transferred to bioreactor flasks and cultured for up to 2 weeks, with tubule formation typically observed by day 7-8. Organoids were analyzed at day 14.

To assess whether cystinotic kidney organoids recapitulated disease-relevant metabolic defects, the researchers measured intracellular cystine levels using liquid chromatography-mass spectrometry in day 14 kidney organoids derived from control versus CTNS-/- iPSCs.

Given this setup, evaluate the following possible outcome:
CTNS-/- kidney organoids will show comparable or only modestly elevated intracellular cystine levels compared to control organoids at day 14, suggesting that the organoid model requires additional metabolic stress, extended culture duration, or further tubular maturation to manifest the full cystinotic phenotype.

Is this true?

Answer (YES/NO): NO